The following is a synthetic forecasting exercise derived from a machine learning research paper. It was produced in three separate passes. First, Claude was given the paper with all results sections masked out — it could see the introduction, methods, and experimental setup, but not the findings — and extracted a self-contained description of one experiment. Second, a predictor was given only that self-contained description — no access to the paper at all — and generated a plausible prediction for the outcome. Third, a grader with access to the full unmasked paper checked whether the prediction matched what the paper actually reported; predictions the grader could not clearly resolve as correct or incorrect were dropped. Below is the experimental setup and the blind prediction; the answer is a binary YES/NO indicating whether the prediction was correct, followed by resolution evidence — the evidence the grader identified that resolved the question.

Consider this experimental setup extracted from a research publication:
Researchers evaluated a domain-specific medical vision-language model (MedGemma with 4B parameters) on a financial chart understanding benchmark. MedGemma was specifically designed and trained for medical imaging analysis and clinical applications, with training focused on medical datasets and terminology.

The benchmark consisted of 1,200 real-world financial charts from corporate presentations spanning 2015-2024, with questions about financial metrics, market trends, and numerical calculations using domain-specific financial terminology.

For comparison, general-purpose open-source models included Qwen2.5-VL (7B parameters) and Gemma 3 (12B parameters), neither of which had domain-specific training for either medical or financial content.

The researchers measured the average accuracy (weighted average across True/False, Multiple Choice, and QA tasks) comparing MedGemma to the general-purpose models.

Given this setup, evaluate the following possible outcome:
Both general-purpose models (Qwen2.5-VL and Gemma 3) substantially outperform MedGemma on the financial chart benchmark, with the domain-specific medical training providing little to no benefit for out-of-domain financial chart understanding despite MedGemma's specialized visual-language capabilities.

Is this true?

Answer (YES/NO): YES